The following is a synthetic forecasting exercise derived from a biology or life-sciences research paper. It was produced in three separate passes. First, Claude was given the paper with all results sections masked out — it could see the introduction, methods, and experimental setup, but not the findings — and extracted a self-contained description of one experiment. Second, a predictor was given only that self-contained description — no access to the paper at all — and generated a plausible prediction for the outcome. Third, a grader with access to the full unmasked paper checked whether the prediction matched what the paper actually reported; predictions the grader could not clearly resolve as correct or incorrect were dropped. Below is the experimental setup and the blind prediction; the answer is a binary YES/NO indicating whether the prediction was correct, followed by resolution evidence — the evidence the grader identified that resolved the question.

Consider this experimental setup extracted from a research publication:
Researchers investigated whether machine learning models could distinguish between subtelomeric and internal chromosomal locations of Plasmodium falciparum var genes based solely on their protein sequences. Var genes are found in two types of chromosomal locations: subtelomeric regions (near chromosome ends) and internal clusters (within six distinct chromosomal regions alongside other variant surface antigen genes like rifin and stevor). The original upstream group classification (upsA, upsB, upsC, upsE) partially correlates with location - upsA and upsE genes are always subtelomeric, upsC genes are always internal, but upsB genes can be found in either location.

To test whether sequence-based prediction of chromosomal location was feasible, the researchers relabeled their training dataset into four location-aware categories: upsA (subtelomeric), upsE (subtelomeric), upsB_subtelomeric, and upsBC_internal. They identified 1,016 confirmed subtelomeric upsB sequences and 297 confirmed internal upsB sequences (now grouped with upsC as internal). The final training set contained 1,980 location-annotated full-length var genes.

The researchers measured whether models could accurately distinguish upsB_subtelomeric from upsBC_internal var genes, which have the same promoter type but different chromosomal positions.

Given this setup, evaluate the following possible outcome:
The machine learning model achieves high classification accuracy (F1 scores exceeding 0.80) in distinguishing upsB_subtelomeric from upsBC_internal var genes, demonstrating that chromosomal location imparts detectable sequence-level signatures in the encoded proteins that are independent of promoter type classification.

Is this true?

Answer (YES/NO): NO